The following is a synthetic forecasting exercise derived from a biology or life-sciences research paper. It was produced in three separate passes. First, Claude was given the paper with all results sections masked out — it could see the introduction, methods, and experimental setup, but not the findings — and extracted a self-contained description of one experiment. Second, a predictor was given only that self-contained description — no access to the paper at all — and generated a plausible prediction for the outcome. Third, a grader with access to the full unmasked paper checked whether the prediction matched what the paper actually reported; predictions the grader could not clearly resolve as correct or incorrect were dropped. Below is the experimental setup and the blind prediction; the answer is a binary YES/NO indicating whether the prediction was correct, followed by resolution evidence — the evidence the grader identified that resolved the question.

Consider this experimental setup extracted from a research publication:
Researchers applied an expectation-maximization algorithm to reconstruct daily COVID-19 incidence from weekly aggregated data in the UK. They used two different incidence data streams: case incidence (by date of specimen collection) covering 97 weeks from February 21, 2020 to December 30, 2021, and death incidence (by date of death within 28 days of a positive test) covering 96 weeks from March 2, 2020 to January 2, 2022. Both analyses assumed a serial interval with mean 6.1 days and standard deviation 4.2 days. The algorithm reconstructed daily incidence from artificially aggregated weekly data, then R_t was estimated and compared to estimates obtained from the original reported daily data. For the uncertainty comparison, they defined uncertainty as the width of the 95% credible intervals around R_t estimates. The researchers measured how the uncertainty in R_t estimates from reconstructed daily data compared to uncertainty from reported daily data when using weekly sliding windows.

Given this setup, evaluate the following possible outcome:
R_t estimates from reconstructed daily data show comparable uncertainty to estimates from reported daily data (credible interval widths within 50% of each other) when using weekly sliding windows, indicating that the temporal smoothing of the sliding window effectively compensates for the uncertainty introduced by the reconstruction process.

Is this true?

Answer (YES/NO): YES